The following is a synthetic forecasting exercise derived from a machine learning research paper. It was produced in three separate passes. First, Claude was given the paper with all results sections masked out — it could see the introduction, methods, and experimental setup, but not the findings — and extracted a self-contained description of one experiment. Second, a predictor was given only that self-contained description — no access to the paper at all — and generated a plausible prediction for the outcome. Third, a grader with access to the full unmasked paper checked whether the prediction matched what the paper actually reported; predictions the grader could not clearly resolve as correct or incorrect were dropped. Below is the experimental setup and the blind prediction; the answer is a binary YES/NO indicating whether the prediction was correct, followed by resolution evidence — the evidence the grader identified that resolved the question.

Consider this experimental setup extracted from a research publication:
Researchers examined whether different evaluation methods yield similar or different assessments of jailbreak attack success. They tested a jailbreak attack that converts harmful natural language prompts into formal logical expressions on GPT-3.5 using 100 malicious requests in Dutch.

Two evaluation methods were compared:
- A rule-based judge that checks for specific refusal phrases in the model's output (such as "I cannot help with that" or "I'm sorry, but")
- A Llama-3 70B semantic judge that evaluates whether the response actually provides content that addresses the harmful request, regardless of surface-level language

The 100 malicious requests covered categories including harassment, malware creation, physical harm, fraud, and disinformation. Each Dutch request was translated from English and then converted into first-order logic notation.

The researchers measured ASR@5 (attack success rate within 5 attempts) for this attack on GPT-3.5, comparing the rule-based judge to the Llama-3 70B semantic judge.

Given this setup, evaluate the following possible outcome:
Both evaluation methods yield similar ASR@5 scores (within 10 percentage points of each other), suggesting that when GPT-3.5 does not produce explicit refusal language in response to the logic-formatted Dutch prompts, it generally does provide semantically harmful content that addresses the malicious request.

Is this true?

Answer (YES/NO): NO